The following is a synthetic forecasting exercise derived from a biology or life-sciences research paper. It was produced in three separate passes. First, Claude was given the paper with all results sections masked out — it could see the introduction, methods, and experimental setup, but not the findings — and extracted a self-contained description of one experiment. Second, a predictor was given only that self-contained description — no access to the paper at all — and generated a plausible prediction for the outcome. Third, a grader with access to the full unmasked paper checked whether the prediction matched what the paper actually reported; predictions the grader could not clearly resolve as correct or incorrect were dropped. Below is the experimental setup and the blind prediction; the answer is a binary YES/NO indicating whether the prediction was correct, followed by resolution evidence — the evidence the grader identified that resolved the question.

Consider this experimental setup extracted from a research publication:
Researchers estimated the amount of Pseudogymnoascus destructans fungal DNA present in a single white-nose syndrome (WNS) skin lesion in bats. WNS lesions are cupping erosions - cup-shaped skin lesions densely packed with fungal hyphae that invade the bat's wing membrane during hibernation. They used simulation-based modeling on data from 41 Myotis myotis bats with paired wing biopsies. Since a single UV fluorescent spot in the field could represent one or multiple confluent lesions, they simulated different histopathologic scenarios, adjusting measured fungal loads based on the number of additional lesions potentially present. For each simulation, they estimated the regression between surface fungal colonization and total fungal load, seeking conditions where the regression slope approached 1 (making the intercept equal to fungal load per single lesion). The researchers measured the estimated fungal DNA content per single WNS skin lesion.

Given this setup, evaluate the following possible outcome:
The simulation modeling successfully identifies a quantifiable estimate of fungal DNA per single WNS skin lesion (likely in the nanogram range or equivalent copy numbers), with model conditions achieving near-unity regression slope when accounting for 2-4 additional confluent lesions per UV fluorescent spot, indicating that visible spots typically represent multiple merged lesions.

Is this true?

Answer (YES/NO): NO